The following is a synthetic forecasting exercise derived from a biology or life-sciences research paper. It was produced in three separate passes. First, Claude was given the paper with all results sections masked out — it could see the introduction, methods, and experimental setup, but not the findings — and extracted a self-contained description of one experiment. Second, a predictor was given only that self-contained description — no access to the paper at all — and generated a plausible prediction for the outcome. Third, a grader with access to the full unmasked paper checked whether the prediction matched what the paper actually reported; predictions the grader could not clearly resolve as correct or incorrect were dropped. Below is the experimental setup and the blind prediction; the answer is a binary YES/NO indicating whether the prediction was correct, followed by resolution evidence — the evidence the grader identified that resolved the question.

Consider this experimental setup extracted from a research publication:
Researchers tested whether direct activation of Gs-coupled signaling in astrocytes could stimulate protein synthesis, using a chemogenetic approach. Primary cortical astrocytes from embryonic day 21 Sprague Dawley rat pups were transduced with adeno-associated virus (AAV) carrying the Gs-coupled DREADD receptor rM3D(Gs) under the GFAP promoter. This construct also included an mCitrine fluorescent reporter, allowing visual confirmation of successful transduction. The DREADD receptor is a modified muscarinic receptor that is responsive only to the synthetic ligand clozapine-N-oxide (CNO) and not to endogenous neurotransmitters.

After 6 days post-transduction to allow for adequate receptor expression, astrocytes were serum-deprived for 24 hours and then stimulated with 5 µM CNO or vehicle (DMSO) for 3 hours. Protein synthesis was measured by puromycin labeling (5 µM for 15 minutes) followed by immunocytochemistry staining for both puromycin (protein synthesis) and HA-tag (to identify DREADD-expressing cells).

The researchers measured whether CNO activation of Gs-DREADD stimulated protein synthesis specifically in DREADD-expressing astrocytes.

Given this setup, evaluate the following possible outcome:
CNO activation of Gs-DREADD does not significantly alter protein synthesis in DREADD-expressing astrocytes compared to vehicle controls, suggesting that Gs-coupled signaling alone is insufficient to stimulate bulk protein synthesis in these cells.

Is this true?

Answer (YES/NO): NO